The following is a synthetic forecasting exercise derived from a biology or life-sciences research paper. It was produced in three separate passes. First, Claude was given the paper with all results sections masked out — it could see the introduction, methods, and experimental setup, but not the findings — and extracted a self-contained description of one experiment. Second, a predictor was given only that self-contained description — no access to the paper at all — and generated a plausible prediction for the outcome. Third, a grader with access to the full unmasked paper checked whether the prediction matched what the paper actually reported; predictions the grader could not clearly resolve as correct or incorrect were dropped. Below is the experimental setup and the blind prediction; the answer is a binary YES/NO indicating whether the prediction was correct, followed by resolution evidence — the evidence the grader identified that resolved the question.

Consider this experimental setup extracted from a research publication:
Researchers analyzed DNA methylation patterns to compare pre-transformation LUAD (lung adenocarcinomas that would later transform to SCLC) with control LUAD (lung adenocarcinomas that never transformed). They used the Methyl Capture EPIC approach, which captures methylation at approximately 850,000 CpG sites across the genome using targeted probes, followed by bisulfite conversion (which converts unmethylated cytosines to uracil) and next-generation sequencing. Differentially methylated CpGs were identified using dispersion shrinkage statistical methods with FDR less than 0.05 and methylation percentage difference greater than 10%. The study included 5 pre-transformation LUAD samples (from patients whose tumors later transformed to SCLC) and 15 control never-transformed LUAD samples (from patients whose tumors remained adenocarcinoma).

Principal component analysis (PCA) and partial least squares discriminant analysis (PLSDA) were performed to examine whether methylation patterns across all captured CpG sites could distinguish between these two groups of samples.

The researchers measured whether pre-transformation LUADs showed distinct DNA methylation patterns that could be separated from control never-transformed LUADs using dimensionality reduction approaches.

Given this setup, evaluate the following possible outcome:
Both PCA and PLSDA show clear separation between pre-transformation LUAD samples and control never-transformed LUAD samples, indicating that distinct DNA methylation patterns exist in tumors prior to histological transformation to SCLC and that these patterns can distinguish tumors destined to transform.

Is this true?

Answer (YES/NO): NO